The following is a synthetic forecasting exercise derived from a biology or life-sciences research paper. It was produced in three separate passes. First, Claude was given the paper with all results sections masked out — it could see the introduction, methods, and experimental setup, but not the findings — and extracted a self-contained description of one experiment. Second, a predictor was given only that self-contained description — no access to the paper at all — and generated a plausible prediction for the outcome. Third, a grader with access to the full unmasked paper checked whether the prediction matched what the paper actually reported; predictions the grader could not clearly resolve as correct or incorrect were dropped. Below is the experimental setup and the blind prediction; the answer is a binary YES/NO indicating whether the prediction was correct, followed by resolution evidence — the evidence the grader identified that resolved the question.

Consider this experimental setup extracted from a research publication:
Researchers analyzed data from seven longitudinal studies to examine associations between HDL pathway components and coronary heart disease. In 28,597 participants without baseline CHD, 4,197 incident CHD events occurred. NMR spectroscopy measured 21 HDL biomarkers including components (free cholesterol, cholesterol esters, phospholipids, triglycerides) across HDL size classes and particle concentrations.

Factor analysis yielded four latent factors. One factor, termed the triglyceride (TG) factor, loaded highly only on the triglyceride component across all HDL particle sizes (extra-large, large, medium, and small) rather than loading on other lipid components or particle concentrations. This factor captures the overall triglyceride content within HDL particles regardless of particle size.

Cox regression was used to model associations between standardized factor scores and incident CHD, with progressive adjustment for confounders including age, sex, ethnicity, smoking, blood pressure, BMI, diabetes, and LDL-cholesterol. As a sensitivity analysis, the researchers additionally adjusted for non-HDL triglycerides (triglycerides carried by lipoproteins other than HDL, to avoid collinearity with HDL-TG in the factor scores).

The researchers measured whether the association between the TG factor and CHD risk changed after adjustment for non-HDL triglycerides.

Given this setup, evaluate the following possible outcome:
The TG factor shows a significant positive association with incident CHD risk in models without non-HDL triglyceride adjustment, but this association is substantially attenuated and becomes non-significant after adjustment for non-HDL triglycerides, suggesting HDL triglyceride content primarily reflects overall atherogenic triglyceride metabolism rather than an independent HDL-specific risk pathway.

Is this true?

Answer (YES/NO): NO